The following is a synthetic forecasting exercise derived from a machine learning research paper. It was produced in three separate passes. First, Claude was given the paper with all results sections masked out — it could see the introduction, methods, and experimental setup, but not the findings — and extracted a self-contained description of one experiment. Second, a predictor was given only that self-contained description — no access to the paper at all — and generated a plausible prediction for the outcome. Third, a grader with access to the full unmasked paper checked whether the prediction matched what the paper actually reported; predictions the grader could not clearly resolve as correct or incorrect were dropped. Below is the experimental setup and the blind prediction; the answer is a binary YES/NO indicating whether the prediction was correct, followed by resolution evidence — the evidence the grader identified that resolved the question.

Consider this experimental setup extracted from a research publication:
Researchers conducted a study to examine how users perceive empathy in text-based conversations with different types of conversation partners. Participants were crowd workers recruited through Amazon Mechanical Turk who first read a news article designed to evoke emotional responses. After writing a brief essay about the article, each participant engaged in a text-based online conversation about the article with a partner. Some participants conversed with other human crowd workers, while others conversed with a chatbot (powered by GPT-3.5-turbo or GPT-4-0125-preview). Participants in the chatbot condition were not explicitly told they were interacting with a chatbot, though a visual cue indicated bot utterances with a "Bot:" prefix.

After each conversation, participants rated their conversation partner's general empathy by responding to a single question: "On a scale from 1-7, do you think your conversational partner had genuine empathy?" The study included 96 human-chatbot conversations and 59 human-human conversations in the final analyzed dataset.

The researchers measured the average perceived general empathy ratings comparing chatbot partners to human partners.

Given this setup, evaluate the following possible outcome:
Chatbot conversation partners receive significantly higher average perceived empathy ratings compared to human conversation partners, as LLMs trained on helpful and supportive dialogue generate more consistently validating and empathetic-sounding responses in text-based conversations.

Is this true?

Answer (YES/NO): NO